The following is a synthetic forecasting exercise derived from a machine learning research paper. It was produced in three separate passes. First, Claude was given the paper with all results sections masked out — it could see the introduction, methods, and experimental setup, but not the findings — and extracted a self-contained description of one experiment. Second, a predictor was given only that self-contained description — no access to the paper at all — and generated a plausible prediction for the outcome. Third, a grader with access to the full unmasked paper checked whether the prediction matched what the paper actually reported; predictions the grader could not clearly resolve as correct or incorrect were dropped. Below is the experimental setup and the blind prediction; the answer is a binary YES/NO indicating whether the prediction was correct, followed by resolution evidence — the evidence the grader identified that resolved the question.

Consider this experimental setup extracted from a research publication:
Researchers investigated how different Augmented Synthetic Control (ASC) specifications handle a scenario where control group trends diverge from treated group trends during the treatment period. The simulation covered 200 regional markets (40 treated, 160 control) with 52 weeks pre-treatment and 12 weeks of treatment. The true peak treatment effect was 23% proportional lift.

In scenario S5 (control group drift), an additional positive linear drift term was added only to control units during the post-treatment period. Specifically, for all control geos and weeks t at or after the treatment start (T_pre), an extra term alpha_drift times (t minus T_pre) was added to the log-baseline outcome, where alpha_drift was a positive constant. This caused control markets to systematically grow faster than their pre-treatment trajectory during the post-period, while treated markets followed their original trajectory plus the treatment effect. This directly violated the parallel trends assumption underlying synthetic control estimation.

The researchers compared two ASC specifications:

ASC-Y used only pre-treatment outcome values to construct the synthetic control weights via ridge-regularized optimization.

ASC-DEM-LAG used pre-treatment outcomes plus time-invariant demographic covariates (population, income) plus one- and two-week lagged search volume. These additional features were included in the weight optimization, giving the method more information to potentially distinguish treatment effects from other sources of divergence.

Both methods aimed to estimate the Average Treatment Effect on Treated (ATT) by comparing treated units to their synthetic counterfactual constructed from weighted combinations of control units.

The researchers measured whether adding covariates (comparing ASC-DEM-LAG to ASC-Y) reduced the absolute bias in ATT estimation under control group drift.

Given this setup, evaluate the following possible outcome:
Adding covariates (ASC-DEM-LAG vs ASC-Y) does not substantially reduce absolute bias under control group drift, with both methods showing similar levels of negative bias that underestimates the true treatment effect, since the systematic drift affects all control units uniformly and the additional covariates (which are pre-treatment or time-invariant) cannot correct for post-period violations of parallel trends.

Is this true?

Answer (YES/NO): YES